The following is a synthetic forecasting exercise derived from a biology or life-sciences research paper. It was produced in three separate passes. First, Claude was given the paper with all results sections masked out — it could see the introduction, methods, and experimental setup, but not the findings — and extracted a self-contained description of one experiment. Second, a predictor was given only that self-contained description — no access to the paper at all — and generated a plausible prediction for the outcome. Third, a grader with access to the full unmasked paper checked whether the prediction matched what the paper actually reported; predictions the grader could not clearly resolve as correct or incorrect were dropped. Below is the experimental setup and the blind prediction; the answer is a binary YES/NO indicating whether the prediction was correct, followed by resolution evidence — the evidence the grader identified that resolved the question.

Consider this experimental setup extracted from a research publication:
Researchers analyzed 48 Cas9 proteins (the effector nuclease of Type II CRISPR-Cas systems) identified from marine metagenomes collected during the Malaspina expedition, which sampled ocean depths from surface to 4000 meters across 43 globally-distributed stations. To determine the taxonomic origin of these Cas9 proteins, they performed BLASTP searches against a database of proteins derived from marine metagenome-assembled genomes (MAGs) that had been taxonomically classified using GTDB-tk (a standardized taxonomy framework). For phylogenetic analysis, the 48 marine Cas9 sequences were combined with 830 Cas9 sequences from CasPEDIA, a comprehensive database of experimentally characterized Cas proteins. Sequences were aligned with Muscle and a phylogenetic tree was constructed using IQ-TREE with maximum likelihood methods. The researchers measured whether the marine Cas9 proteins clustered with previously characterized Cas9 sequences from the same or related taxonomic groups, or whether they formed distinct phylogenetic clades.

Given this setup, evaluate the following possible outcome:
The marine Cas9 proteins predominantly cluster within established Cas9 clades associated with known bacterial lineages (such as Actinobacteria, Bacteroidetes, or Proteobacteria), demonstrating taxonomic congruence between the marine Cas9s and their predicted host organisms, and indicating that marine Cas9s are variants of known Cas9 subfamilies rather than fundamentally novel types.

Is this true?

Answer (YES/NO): NO